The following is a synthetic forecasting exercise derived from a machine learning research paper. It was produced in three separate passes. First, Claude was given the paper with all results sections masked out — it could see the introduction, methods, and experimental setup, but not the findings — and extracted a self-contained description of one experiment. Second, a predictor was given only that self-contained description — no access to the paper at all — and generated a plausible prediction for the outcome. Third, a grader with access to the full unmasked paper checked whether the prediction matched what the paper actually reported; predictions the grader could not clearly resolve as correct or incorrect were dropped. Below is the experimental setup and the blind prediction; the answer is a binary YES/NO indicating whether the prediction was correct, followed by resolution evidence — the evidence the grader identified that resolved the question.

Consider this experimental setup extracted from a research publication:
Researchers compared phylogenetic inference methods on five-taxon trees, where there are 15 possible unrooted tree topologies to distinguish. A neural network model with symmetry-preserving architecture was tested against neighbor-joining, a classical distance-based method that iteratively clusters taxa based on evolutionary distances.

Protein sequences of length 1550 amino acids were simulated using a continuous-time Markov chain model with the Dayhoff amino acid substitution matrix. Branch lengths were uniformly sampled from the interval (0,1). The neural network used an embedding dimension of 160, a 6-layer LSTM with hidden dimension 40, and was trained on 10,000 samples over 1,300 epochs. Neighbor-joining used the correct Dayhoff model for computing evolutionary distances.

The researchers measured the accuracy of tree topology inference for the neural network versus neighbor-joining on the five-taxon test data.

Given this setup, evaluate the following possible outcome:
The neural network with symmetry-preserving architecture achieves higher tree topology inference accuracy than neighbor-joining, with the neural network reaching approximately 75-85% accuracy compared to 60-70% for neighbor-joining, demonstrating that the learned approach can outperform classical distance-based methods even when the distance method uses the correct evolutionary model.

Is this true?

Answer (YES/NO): NO